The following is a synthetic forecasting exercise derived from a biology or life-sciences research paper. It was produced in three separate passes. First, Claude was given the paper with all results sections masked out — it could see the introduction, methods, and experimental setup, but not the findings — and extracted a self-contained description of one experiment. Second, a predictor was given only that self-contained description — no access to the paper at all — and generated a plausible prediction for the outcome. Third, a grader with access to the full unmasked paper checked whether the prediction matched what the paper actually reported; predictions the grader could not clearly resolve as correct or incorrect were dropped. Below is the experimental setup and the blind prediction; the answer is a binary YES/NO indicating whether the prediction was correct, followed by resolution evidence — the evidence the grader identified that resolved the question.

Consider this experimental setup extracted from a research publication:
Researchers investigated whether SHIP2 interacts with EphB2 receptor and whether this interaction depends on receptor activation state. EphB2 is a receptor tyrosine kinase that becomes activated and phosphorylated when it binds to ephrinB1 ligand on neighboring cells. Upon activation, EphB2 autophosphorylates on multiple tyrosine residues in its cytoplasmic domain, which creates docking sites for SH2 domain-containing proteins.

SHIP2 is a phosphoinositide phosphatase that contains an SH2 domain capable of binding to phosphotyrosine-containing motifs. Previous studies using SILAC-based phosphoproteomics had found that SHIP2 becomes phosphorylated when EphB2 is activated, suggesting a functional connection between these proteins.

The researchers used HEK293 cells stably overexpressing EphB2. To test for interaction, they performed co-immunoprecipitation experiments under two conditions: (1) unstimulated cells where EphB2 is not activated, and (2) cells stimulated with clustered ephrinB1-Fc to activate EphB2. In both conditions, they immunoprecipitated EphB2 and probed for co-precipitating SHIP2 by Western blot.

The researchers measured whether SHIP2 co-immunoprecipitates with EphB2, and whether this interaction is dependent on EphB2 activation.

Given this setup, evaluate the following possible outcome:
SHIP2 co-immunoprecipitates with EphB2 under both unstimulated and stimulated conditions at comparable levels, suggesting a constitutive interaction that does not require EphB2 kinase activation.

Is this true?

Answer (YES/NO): NO